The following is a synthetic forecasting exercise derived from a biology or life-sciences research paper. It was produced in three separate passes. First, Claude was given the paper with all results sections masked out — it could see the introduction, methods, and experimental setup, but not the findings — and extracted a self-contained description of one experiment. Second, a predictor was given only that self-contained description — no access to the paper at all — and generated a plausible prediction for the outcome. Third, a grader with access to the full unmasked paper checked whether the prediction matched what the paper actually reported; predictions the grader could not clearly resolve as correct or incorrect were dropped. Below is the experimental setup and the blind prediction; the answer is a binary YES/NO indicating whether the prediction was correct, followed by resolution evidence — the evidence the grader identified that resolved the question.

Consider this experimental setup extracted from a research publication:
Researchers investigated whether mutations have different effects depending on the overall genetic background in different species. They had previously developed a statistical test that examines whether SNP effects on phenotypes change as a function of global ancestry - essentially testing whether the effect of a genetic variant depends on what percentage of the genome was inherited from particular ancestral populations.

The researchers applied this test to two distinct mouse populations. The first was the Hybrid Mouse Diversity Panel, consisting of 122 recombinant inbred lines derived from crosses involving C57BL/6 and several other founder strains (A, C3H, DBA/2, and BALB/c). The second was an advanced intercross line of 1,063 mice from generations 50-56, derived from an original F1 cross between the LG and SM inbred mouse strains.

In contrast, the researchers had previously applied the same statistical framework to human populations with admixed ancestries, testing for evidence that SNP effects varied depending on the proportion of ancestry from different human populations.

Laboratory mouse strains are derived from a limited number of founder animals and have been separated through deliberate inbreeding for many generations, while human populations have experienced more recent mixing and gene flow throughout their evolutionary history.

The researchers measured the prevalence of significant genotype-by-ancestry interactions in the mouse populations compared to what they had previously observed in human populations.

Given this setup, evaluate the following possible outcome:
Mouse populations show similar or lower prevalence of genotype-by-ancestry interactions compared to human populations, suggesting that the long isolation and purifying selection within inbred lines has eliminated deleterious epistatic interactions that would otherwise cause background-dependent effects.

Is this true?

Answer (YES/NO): NO